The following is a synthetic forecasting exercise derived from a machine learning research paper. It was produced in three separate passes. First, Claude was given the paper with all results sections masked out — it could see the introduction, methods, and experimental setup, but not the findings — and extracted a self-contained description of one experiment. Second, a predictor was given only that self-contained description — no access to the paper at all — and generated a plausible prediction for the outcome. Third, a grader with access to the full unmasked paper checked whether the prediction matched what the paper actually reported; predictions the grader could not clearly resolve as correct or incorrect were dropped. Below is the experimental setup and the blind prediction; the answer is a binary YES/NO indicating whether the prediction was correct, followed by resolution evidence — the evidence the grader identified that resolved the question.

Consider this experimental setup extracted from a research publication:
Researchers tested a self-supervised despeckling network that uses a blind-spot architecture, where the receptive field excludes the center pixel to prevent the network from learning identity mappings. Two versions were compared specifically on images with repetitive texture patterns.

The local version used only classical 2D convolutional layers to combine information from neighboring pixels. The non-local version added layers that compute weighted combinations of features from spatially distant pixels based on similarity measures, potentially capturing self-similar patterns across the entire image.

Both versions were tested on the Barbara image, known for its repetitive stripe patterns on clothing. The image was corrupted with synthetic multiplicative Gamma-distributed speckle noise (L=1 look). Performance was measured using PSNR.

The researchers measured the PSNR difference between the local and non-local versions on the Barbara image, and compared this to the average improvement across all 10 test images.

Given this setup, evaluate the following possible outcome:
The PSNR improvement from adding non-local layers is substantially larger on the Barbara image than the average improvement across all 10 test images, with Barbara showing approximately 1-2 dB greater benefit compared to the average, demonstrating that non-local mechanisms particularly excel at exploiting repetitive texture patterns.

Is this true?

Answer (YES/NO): NO